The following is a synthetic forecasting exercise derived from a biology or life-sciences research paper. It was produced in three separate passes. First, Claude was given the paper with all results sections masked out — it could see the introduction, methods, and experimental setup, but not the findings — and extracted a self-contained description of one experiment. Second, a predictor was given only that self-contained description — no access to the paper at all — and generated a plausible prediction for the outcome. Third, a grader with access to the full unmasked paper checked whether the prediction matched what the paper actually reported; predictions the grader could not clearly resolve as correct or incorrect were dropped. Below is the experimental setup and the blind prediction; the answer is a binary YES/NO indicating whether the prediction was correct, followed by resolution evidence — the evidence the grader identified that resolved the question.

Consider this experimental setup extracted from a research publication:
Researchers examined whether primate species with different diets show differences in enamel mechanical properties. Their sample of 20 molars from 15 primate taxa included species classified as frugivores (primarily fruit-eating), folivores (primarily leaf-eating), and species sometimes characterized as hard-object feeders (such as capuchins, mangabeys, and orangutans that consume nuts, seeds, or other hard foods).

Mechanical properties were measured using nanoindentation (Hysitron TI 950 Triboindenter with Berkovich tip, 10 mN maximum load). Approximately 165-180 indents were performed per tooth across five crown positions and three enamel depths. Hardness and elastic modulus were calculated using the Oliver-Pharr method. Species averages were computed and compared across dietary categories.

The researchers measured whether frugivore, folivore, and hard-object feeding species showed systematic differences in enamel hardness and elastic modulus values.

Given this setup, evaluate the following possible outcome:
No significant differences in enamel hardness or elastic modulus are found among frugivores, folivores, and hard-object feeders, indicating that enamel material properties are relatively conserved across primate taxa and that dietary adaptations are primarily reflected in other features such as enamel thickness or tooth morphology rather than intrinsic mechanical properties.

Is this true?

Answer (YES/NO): YES